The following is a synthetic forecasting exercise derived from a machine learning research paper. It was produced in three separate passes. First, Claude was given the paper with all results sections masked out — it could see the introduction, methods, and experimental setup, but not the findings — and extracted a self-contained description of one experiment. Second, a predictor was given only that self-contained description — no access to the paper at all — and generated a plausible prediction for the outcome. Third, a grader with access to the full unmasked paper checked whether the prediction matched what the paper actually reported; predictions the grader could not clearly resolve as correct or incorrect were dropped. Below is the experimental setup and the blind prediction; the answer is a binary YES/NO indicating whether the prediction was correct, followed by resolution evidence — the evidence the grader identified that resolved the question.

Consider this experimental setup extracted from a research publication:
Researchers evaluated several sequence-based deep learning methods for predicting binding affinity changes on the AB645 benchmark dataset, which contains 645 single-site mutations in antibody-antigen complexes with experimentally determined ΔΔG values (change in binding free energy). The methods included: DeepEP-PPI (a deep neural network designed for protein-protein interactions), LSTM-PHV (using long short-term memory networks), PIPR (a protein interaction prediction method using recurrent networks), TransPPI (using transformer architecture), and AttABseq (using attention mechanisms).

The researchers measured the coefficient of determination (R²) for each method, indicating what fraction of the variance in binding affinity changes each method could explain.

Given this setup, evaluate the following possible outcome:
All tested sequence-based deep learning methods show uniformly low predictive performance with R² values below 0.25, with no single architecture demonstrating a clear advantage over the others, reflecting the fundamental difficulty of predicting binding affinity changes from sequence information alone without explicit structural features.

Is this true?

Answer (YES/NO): NO